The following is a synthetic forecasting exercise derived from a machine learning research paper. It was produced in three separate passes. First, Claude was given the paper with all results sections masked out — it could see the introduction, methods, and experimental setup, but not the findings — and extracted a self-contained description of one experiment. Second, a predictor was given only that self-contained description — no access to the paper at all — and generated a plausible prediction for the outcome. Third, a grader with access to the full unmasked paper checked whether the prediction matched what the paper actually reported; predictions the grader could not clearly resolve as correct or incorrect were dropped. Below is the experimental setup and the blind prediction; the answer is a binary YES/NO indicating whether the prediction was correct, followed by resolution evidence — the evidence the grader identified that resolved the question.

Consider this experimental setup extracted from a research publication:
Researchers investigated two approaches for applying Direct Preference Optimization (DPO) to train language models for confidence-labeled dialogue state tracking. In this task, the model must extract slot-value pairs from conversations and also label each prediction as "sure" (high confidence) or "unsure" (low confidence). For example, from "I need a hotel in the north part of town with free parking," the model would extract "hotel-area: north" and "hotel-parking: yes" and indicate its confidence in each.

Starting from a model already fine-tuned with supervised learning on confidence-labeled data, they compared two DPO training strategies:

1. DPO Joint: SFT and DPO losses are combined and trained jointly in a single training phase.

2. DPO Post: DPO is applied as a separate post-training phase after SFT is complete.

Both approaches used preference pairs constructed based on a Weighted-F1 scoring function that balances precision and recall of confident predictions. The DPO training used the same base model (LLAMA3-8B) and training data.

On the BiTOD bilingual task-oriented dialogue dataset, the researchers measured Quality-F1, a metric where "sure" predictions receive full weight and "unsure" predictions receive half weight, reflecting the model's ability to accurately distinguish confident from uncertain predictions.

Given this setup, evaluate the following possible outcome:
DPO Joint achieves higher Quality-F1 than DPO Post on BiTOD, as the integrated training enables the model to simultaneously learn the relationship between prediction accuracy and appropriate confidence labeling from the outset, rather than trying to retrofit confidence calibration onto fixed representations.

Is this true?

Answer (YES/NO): NO